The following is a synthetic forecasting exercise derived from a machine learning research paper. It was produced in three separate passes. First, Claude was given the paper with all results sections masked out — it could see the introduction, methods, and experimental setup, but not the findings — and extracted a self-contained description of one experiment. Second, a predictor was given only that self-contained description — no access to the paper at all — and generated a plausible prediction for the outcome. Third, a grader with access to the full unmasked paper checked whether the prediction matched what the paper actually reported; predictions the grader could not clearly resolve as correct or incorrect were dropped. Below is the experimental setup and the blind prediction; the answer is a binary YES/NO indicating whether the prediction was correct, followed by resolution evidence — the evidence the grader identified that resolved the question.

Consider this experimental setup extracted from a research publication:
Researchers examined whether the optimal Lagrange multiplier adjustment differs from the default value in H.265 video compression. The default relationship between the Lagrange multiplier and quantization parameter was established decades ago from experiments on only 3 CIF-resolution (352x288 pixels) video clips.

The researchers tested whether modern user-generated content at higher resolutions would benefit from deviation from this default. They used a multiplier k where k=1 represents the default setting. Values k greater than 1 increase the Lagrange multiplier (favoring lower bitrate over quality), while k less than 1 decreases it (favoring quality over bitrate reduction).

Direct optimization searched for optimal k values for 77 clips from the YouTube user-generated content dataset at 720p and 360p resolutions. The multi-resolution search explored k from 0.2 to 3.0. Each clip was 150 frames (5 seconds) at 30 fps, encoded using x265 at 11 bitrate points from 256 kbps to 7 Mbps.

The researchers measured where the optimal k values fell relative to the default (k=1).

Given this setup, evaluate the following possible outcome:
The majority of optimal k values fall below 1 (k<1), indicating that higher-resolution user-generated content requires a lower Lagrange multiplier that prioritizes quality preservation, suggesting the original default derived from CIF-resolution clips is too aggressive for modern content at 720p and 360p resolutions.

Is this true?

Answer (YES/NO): NO